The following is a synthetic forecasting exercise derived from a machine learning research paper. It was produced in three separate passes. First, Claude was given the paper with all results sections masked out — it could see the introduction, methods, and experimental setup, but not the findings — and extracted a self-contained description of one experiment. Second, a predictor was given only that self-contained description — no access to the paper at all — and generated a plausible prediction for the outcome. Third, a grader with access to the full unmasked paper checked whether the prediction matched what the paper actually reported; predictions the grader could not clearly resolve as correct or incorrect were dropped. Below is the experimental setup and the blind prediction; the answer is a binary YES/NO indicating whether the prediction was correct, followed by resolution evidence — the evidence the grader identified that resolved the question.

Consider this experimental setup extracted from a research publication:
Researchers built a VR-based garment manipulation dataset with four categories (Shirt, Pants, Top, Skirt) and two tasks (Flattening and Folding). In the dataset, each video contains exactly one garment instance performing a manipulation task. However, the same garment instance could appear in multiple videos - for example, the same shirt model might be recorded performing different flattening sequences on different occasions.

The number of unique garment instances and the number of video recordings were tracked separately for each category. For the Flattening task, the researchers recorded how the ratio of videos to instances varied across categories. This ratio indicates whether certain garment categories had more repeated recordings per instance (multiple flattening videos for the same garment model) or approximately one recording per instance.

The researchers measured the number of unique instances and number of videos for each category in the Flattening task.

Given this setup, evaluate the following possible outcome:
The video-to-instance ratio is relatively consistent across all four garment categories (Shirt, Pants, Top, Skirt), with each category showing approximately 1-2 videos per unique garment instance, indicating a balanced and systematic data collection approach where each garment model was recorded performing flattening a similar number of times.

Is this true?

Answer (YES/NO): NO